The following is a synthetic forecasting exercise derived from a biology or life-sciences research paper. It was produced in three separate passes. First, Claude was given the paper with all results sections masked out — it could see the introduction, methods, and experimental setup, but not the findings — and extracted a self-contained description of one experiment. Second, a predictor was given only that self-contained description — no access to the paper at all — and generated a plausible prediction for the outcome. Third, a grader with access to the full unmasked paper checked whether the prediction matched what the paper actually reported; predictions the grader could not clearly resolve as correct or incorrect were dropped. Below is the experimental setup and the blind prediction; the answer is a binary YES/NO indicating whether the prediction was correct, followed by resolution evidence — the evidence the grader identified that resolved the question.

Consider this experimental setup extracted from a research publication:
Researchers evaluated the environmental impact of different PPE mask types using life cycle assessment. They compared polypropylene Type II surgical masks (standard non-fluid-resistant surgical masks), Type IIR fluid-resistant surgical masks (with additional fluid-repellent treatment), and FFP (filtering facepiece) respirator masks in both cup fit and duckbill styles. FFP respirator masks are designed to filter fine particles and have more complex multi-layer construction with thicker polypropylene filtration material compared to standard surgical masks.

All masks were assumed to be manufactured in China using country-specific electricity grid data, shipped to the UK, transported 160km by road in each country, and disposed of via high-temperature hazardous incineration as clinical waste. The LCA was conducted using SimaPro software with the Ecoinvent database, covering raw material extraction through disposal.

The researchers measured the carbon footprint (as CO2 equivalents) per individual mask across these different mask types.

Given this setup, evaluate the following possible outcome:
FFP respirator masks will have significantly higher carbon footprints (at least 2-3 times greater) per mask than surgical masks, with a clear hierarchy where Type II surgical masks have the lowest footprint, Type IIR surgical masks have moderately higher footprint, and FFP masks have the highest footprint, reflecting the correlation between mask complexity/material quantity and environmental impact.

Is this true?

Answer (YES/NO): YES